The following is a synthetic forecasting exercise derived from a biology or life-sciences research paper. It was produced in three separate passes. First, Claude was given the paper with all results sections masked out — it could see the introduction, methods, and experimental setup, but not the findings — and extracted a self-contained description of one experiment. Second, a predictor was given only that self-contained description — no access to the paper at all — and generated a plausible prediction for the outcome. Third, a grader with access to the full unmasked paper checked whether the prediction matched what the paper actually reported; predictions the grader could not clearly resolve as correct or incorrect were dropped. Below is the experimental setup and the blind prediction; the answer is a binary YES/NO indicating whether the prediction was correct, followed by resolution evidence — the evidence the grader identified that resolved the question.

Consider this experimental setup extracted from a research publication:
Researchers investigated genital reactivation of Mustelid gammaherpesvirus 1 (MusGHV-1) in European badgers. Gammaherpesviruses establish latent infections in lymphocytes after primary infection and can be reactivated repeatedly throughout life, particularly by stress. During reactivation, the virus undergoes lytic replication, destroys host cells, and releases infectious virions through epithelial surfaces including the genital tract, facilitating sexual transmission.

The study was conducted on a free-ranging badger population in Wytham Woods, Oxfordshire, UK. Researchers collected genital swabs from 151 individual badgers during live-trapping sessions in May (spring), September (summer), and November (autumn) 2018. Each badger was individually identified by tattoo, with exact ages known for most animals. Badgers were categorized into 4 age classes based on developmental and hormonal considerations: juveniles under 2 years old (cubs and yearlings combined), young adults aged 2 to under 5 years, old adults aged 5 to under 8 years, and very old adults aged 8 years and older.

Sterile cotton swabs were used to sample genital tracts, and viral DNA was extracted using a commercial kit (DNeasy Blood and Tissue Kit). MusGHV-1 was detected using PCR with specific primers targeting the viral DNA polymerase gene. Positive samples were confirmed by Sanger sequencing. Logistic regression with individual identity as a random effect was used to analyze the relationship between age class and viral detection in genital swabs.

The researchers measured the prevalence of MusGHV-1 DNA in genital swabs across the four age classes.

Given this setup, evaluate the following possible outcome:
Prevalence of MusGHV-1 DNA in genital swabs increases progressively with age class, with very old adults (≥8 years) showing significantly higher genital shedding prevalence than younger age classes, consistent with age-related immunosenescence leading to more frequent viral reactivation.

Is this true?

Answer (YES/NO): NO